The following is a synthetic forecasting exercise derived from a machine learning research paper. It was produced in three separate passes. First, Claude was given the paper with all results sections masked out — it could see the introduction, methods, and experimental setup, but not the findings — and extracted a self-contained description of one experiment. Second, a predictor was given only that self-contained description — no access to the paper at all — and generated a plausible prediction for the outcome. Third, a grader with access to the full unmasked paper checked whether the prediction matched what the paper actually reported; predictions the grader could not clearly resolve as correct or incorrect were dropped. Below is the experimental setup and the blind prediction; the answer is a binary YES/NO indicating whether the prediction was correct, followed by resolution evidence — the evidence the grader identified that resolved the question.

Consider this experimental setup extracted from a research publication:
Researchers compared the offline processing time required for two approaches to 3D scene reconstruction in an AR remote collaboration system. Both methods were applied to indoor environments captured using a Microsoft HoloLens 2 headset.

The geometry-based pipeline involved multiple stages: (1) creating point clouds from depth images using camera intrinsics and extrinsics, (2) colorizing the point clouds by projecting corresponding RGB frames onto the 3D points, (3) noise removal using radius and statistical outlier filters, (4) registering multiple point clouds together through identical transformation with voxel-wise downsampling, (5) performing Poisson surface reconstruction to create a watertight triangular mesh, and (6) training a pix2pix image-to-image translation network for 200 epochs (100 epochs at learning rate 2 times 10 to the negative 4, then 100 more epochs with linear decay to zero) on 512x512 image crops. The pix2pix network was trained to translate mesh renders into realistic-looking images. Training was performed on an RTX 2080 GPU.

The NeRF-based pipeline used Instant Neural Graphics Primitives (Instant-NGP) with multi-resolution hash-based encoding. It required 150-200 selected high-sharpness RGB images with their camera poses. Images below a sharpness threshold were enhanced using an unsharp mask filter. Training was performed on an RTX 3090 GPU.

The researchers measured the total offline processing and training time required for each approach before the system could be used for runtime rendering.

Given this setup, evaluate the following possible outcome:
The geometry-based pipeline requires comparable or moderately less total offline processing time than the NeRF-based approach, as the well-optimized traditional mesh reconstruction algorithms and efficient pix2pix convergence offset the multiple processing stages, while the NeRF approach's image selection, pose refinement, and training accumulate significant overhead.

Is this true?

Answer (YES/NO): NO